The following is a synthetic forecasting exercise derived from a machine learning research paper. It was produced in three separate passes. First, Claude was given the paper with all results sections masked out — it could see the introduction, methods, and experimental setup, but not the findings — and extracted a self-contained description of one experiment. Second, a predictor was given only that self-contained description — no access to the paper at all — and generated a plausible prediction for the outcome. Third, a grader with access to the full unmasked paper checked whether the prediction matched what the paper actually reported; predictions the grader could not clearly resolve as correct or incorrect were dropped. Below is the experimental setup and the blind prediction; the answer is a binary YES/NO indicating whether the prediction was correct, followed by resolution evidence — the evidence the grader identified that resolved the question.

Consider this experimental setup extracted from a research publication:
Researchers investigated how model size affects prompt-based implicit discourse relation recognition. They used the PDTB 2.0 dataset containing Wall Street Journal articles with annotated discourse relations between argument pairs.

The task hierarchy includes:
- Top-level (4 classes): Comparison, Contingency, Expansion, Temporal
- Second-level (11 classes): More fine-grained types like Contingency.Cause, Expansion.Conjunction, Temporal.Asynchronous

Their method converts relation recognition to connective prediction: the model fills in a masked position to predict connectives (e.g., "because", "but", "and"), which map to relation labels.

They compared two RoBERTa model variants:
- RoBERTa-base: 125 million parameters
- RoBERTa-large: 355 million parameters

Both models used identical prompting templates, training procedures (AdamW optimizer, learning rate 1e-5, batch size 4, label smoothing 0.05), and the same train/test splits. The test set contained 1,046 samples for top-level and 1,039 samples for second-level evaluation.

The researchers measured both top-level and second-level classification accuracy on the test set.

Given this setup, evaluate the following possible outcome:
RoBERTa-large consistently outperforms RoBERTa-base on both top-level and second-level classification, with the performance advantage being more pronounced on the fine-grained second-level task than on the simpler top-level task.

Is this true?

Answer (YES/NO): NO